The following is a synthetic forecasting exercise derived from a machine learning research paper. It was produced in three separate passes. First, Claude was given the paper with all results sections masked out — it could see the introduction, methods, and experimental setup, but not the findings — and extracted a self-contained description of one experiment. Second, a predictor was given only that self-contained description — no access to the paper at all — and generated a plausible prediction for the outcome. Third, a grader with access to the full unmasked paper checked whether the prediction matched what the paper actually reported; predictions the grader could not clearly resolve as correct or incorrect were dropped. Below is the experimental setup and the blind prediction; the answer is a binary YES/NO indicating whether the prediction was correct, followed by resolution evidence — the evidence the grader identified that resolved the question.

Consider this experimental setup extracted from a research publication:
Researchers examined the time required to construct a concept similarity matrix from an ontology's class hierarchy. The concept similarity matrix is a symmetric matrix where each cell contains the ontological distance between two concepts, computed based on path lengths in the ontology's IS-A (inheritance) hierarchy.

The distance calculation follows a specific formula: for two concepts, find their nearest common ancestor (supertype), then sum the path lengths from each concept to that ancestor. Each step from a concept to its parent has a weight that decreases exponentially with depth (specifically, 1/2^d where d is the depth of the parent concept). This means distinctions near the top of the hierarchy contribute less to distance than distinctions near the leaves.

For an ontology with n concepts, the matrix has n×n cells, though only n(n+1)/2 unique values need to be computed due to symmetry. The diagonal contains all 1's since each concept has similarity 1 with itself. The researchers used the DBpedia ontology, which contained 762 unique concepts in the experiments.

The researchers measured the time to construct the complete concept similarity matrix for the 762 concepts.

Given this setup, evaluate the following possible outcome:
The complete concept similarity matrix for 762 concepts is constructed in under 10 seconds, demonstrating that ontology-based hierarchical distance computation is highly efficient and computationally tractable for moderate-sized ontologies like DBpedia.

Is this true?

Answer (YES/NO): YES